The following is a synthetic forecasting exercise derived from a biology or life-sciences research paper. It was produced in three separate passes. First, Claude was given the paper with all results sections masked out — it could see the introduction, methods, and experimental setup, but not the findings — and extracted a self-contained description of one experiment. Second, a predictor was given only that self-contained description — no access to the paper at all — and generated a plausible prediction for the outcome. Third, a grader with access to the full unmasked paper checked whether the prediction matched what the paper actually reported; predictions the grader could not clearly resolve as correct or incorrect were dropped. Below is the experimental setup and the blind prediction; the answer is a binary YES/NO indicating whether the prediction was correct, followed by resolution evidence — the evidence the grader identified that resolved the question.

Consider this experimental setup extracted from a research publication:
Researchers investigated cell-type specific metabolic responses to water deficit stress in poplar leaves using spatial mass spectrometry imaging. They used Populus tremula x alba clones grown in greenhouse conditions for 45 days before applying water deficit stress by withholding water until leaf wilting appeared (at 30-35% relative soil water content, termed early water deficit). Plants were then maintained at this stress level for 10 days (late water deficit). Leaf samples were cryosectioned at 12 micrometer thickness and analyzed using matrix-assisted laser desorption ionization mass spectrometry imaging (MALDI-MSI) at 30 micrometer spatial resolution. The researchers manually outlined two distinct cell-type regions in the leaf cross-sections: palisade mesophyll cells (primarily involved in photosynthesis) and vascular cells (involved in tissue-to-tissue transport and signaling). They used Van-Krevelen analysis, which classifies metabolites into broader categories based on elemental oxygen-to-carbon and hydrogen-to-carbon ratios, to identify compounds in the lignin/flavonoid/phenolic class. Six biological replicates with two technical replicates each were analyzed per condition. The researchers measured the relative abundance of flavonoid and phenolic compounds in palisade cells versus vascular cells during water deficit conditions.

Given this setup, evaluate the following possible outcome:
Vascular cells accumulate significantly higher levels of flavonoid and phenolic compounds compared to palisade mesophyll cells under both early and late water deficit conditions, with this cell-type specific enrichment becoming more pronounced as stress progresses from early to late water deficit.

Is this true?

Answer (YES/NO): NO